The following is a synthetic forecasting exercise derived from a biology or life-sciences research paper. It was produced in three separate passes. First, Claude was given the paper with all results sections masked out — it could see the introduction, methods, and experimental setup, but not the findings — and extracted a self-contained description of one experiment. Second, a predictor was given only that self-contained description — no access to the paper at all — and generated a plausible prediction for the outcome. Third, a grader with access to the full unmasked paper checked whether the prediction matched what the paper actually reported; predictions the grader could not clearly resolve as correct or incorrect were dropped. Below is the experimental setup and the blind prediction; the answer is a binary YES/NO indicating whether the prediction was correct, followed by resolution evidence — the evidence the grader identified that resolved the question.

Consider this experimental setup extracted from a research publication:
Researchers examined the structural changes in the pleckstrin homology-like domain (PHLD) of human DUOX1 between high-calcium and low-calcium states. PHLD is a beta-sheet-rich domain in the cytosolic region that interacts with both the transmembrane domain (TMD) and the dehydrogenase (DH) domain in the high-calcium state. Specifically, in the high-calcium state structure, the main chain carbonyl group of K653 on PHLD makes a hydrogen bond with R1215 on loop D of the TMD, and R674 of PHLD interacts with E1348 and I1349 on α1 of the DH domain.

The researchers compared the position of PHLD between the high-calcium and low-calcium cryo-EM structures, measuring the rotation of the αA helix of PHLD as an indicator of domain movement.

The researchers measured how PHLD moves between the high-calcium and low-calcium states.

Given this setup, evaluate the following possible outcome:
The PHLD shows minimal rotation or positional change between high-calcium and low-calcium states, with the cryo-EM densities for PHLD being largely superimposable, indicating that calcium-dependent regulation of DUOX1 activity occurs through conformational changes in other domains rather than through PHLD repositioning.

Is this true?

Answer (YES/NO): NO